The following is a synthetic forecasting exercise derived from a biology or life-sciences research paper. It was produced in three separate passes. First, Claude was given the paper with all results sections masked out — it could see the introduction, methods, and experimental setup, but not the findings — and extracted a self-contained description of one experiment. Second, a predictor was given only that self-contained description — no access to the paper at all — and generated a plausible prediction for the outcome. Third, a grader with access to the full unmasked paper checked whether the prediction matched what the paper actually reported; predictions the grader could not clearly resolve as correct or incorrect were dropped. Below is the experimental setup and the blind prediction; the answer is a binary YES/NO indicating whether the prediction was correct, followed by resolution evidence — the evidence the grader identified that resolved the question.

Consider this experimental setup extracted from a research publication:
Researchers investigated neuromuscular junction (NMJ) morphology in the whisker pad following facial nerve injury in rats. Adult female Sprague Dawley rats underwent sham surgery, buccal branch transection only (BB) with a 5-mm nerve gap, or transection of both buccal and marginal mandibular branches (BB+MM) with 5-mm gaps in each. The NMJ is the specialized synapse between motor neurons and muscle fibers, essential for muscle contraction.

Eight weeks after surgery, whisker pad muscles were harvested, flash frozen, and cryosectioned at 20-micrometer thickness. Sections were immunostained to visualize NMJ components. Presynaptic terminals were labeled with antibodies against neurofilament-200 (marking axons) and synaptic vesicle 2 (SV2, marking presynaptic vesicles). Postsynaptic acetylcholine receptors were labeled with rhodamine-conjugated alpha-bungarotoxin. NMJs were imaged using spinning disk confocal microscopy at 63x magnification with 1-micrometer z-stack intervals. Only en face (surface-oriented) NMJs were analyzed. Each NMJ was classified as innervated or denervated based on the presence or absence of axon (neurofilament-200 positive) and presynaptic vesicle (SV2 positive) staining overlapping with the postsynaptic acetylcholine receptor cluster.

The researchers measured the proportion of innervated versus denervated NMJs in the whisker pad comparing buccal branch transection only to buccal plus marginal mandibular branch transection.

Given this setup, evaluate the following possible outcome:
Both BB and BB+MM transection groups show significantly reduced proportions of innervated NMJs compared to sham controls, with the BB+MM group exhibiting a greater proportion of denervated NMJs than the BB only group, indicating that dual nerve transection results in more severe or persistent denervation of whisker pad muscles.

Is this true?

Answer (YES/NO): NO